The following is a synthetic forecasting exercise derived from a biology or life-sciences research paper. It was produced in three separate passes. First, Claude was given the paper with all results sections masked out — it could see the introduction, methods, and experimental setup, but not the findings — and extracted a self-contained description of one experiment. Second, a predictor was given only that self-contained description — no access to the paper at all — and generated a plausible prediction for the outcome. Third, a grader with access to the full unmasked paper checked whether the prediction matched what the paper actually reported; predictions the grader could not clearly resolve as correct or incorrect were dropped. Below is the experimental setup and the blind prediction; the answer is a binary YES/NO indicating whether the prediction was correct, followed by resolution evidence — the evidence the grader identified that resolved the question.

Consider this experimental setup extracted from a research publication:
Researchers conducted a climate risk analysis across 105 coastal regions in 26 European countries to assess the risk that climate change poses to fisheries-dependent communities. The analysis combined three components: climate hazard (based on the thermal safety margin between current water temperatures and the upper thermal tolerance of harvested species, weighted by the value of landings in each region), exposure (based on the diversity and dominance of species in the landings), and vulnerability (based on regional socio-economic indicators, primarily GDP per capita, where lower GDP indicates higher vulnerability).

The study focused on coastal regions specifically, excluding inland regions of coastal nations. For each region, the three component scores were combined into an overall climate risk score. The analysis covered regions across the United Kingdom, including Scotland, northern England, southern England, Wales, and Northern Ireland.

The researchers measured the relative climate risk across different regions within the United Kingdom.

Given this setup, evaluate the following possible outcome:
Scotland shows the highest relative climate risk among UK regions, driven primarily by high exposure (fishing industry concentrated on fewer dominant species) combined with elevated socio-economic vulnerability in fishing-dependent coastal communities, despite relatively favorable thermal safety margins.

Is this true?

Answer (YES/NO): NO